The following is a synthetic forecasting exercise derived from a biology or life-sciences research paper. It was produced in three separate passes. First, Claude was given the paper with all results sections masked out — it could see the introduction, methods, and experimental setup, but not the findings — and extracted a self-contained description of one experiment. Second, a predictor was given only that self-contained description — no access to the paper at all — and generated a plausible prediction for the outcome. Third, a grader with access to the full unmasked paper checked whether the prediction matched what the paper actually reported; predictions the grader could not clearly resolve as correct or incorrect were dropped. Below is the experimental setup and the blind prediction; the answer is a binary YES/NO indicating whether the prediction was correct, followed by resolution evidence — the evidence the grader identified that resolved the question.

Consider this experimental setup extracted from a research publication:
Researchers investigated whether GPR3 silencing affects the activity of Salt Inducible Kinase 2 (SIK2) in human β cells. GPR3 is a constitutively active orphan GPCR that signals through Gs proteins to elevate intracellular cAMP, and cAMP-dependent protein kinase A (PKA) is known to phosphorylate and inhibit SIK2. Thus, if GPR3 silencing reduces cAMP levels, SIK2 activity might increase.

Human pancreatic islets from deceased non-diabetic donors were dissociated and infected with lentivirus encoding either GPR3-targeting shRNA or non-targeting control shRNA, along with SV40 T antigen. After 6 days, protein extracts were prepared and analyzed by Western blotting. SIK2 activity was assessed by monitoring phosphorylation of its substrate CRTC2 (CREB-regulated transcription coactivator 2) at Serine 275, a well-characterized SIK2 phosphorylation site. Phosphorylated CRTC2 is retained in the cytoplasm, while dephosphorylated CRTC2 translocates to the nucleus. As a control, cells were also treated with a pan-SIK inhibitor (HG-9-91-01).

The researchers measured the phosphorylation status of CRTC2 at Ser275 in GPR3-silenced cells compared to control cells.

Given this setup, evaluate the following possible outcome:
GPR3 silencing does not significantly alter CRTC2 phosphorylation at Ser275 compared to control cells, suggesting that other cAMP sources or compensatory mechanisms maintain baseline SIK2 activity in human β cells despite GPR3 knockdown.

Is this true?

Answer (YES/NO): NO